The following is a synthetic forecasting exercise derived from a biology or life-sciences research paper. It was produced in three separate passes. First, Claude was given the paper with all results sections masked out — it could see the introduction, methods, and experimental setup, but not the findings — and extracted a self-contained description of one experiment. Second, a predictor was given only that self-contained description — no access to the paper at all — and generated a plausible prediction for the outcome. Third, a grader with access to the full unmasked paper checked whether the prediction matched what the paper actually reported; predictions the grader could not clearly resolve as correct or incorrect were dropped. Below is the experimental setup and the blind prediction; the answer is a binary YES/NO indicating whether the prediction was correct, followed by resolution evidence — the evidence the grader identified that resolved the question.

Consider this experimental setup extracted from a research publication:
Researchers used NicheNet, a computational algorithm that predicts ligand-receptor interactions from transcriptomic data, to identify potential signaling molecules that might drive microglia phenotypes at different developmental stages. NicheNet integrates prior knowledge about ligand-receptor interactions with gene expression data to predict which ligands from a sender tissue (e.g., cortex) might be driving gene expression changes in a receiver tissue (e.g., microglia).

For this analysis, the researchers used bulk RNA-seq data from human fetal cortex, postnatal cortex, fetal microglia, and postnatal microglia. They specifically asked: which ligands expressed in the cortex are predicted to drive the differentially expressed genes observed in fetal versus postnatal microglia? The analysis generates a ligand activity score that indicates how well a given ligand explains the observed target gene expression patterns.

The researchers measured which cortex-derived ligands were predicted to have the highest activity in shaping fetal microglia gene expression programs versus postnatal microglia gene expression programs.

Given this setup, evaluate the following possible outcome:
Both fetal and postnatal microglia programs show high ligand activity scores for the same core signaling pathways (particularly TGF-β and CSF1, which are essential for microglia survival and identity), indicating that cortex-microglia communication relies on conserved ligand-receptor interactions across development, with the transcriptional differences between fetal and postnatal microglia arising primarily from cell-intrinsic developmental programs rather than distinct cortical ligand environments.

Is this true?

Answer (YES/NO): NO